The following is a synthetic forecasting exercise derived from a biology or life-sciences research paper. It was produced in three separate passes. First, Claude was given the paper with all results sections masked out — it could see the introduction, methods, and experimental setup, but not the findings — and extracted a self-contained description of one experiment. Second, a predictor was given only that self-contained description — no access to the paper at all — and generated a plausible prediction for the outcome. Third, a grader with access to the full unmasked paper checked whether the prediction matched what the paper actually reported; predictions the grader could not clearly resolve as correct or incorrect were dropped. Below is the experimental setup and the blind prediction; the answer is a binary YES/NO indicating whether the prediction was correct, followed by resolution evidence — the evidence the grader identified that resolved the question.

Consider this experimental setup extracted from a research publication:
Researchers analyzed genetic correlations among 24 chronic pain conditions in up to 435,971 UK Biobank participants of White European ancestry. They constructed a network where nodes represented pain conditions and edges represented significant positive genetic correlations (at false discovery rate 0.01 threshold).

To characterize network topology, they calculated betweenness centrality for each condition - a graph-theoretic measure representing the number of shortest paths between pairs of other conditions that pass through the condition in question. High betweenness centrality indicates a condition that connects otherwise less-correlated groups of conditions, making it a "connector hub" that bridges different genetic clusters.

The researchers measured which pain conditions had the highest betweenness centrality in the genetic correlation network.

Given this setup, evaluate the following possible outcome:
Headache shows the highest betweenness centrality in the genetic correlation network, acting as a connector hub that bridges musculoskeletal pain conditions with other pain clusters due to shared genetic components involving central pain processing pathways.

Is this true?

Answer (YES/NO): NO